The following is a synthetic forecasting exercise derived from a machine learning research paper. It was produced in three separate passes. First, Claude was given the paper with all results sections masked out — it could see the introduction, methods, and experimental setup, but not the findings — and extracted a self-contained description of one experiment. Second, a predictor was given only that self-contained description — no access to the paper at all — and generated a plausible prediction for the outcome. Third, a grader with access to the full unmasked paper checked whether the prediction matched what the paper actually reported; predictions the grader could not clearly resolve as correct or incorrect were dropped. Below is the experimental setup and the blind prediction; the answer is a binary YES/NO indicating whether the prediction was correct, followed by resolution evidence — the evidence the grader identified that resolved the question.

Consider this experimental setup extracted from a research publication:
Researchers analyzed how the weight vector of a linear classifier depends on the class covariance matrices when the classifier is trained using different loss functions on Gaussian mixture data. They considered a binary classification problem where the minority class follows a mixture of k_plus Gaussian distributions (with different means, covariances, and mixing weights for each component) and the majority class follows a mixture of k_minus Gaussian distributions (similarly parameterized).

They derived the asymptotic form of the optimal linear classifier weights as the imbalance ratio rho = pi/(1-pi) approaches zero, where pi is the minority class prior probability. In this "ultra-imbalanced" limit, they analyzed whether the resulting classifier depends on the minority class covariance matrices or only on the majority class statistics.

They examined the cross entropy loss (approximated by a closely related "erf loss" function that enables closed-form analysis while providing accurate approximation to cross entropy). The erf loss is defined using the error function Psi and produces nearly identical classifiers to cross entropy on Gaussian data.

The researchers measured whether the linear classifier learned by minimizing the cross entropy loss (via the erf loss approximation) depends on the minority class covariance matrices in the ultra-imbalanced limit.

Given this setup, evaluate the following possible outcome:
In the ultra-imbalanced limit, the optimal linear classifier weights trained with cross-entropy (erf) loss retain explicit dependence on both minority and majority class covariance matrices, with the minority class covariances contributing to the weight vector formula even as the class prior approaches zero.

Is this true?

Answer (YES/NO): NO